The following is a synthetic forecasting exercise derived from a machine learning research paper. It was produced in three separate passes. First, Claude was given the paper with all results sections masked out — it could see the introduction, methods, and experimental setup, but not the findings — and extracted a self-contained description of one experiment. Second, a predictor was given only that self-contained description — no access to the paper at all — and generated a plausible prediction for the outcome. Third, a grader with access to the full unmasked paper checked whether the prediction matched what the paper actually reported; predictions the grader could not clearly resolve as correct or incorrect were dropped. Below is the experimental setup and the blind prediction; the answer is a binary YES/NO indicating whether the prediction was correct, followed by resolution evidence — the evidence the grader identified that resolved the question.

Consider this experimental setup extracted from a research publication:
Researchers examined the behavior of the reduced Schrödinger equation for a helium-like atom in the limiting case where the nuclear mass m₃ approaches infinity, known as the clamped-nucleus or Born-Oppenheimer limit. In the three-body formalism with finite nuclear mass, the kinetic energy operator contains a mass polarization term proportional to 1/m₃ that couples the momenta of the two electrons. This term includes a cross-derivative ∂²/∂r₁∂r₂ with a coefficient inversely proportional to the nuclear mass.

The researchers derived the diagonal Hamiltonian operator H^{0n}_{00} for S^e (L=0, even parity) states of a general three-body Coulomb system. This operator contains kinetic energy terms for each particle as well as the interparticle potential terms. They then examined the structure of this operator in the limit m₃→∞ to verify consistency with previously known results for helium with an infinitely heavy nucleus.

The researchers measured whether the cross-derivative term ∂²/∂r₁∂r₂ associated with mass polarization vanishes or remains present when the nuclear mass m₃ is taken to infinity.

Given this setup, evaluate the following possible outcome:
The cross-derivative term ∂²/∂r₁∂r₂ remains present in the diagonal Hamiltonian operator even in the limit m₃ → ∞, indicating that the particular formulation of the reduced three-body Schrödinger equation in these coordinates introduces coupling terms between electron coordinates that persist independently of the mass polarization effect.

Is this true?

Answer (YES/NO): NO